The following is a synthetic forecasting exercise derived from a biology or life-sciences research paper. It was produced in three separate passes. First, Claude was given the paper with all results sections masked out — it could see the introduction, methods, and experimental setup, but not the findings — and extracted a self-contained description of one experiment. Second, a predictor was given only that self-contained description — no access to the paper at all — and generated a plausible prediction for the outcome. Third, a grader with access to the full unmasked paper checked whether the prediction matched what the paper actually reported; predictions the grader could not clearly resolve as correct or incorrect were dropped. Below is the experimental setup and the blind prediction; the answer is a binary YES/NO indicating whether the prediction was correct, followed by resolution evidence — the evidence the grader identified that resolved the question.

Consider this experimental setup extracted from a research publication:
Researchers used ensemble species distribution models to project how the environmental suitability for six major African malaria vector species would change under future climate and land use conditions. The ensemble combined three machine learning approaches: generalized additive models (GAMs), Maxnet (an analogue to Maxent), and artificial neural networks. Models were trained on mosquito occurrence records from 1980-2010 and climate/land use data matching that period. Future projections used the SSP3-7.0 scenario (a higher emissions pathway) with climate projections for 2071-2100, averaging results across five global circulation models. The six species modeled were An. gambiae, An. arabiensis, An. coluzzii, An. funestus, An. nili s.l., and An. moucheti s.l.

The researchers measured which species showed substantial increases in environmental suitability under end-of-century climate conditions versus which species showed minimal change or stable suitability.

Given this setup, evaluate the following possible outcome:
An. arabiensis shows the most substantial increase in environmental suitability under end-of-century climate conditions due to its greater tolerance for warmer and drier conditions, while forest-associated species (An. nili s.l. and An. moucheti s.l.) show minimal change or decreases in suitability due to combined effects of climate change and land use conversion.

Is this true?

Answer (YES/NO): NO